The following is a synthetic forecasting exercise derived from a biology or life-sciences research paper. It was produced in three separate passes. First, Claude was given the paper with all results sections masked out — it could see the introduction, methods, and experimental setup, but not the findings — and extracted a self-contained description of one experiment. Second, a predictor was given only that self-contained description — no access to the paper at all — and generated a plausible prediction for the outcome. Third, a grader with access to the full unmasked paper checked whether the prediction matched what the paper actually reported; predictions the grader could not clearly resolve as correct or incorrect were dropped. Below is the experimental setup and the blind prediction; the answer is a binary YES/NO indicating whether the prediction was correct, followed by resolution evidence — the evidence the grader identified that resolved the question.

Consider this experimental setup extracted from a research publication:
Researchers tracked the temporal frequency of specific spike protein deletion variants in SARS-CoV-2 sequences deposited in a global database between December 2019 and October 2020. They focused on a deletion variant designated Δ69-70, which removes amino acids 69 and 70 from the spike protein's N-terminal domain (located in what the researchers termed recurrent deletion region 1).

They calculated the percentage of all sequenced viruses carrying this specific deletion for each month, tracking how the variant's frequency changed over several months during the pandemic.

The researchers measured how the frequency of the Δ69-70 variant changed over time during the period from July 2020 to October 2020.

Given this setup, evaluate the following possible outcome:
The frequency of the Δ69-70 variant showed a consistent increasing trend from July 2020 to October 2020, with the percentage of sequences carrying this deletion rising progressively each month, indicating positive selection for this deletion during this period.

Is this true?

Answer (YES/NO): YES